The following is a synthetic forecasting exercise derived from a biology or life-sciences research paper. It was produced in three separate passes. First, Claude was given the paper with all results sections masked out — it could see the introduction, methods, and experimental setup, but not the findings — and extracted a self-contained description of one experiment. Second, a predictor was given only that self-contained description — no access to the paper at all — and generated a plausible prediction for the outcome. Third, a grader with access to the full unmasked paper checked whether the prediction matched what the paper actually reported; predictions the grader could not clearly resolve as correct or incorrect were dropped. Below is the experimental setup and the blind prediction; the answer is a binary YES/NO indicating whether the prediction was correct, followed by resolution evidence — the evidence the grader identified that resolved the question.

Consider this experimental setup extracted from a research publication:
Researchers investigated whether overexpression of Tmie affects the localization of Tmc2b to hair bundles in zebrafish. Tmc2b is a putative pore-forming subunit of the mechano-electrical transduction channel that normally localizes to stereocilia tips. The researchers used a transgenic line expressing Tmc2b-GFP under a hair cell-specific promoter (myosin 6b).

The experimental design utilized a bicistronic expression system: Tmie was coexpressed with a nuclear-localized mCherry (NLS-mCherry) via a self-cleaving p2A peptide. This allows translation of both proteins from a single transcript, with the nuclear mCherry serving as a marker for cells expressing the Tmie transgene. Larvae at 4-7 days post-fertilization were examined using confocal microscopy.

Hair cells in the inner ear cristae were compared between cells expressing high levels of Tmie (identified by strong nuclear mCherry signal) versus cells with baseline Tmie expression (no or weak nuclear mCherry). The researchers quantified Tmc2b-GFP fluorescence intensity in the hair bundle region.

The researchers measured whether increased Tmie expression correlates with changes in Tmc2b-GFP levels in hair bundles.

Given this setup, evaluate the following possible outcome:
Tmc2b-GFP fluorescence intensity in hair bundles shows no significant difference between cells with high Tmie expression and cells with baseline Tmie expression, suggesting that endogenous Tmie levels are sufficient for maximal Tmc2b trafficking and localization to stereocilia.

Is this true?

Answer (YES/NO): NO